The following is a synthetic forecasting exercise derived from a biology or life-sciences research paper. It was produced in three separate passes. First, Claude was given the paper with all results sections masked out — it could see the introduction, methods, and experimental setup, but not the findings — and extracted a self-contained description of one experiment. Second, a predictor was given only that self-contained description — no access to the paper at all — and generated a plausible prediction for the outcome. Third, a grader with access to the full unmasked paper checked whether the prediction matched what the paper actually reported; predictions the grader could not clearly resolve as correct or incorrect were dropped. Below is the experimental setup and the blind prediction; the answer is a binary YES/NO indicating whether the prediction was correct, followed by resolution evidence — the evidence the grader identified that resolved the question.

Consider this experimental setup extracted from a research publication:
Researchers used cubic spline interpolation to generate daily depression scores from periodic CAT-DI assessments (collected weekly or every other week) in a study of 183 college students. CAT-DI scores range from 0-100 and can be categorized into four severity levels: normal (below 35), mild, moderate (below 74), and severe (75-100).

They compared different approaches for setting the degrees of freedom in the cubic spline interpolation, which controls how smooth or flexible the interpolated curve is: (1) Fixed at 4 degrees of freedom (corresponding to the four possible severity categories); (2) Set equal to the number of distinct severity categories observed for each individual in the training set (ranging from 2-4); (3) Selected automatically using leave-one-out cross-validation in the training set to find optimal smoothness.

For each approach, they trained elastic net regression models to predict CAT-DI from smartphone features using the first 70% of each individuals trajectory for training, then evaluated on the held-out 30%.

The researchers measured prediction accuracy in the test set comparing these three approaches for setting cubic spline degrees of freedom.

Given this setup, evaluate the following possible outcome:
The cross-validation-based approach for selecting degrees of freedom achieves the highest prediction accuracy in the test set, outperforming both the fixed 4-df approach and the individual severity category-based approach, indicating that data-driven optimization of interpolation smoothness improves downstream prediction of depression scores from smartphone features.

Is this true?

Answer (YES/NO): NO